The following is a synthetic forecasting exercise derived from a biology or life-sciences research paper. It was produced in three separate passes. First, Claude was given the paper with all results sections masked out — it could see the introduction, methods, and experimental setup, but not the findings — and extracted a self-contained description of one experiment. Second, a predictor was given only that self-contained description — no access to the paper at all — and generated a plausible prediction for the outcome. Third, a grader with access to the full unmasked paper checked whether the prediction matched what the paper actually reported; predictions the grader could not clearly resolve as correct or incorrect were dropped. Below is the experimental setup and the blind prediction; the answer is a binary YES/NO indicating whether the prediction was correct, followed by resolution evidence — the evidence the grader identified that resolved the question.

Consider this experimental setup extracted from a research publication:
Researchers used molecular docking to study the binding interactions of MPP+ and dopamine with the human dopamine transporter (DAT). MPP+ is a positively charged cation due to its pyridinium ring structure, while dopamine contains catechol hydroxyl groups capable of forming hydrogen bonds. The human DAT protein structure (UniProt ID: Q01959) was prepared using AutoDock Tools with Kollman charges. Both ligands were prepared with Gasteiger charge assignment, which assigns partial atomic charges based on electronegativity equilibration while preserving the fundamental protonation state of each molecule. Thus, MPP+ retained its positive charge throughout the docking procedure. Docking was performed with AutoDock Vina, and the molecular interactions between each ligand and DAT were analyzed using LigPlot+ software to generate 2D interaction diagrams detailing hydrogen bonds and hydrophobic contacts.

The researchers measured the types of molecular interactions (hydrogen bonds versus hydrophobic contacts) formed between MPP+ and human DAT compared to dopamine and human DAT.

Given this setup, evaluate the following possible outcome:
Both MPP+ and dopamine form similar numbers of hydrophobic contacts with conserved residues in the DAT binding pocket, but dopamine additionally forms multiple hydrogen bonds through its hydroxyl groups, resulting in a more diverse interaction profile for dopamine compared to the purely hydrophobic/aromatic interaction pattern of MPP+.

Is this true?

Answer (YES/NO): NO